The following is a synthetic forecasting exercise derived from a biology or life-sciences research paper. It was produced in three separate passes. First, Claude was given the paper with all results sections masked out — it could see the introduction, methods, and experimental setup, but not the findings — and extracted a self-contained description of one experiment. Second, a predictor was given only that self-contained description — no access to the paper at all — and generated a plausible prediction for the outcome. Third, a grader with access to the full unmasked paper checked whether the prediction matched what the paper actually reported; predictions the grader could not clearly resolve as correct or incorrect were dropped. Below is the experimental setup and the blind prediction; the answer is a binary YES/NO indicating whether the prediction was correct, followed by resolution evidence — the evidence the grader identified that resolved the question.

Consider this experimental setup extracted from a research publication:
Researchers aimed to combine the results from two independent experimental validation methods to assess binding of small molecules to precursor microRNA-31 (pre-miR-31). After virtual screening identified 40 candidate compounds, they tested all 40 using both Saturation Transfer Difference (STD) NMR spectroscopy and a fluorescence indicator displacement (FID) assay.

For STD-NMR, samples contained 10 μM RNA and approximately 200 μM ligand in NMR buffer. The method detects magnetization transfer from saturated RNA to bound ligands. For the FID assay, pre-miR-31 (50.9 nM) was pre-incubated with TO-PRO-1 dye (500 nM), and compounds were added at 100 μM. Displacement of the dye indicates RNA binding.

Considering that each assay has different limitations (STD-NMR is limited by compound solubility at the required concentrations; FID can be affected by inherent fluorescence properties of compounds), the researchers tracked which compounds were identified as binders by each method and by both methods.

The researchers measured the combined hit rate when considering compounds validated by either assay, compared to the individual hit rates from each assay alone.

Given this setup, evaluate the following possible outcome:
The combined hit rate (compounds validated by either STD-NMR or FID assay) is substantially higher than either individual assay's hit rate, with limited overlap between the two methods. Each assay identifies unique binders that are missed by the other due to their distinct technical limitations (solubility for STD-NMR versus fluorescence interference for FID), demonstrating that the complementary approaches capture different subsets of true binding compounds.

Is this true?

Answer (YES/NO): YES